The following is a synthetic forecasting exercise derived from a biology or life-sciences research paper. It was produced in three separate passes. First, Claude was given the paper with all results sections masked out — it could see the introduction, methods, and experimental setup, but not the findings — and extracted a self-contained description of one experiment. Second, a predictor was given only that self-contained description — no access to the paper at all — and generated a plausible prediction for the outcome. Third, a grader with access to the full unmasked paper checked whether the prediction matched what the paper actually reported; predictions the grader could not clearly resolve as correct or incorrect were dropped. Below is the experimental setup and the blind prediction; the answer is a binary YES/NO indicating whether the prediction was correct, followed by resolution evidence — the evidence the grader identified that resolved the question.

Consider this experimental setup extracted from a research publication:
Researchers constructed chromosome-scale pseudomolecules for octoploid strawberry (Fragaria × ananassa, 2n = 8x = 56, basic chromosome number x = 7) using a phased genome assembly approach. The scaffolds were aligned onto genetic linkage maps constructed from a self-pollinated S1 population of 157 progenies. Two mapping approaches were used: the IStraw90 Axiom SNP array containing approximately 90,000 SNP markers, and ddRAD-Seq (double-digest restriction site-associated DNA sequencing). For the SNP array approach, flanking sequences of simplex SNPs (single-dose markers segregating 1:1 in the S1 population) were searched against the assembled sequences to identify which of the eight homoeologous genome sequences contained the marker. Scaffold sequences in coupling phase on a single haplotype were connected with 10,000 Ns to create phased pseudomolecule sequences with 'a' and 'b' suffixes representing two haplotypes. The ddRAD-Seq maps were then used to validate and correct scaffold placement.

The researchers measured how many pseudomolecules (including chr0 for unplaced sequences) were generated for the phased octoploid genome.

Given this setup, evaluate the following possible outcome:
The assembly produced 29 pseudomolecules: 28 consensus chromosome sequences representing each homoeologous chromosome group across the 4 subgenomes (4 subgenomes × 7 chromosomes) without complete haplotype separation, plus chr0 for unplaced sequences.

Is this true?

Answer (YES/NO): NO